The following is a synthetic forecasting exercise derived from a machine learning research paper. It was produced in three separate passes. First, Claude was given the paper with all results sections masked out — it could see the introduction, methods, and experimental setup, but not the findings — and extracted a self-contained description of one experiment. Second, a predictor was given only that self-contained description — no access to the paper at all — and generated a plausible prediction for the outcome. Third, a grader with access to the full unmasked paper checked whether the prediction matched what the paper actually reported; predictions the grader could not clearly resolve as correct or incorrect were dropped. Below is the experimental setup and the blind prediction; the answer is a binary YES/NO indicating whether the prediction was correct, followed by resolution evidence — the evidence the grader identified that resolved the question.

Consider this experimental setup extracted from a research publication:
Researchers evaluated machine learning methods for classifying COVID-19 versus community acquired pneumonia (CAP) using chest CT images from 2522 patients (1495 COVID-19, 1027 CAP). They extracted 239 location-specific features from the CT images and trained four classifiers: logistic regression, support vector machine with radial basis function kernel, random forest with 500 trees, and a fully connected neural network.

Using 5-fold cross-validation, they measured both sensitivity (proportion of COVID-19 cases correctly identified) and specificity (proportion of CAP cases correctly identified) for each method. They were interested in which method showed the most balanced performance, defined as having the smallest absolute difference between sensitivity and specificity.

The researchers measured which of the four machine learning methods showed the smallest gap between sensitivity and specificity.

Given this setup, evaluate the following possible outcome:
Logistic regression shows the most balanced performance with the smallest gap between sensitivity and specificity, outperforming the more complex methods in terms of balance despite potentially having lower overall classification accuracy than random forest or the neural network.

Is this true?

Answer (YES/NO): NO